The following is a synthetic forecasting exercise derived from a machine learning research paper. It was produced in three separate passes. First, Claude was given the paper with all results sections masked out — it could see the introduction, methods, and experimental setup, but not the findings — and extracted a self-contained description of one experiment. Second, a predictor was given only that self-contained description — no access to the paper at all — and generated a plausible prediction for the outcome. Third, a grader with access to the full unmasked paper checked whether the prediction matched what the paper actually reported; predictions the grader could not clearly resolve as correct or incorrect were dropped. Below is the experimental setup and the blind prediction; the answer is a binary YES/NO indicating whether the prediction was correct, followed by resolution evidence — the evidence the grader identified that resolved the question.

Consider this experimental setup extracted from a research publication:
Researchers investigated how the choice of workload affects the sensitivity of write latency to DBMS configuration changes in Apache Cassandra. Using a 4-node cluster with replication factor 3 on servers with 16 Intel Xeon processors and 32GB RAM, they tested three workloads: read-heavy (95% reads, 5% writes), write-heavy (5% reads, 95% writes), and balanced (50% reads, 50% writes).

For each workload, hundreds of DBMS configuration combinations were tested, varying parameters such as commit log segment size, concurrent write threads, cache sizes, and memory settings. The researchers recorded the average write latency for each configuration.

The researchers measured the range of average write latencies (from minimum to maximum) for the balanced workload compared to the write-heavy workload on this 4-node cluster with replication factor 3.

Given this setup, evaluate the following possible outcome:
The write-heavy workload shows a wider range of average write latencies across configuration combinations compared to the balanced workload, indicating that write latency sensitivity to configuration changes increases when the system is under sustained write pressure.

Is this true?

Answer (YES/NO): NO